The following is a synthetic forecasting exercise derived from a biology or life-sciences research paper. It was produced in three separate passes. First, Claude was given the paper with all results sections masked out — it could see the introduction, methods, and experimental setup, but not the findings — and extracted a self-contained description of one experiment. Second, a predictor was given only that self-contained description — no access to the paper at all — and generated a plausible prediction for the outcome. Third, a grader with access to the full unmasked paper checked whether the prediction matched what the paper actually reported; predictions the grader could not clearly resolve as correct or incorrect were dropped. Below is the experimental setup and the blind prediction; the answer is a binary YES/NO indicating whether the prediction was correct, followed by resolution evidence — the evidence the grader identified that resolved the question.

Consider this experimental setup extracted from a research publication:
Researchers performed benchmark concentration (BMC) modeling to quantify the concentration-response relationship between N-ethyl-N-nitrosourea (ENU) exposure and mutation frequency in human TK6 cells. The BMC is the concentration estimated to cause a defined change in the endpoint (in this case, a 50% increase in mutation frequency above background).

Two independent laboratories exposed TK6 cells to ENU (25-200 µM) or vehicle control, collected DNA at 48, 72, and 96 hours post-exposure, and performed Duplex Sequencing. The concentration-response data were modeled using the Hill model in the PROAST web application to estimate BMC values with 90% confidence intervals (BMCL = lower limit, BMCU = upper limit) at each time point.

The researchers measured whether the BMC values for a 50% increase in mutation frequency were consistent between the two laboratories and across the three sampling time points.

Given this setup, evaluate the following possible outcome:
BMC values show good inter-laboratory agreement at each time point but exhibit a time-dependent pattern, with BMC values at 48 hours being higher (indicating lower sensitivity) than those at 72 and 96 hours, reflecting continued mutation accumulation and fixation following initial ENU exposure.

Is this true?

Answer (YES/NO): NO